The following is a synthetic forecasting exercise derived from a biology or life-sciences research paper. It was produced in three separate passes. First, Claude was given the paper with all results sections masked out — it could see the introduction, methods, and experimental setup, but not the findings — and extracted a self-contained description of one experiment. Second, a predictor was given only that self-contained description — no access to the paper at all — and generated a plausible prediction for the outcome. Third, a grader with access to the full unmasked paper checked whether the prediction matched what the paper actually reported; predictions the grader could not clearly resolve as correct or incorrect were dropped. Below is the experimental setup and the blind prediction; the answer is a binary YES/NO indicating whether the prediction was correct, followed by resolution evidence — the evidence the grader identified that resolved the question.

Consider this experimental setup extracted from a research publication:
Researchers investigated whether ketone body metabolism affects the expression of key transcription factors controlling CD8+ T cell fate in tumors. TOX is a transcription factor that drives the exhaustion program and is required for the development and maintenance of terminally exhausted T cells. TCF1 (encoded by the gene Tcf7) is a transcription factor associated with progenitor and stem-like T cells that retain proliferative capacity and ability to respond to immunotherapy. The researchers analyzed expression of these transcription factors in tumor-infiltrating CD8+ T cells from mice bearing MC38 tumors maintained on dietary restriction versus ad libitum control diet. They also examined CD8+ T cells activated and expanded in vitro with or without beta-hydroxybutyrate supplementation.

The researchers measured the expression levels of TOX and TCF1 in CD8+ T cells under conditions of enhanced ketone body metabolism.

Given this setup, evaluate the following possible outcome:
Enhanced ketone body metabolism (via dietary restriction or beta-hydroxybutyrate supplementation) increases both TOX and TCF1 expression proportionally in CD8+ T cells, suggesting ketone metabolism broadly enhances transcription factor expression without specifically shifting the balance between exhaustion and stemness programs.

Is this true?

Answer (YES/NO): NO